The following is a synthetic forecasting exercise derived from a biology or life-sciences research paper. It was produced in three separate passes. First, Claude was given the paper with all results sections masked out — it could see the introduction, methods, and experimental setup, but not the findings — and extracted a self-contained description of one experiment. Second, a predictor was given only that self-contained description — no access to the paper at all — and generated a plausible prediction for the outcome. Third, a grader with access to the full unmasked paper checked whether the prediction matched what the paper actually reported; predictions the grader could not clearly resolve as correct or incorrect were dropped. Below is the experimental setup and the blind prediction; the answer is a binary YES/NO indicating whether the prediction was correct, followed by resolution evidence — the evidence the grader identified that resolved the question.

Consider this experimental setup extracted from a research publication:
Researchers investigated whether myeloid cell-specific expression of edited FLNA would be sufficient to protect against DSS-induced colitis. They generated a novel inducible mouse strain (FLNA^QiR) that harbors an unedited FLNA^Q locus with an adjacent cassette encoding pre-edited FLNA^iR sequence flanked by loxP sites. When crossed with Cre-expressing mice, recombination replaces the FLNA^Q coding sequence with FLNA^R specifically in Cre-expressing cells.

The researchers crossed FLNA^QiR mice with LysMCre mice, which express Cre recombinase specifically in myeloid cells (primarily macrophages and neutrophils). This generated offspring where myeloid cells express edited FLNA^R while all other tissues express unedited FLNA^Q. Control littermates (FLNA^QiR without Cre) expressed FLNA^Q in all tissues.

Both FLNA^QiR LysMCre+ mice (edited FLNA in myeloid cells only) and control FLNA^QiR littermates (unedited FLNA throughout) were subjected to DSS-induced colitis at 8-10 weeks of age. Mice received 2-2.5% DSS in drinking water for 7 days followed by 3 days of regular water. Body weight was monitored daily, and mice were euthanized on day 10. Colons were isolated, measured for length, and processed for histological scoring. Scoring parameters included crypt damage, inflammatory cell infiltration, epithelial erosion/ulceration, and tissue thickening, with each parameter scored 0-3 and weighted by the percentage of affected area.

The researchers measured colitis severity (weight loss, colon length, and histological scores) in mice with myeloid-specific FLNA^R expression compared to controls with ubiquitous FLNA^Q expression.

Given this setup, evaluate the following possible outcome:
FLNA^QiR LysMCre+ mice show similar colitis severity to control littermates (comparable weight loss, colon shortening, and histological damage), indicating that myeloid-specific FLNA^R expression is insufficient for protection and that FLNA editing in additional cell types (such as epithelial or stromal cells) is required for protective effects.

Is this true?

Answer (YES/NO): NO